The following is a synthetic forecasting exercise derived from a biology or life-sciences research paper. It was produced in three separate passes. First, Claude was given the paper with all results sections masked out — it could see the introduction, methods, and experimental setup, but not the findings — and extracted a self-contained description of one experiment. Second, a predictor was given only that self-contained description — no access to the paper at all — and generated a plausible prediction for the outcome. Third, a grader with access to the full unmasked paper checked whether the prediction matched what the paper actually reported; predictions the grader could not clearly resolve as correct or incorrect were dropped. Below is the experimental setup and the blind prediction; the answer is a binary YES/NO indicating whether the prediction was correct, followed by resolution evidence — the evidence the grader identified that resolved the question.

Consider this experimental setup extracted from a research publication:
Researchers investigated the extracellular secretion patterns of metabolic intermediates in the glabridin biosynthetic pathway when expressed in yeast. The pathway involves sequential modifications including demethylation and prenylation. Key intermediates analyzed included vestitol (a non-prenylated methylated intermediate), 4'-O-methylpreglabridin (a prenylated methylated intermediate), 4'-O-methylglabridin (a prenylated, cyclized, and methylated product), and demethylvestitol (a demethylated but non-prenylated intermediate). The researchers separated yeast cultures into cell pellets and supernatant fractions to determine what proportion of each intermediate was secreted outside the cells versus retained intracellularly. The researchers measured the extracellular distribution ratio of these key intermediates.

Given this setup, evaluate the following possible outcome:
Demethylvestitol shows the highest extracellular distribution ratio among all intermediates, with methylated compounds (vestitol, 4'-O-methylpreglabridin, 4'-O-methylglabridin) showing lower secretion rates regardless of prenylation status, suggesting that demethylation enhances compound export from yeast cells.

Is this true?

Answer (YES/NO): YES